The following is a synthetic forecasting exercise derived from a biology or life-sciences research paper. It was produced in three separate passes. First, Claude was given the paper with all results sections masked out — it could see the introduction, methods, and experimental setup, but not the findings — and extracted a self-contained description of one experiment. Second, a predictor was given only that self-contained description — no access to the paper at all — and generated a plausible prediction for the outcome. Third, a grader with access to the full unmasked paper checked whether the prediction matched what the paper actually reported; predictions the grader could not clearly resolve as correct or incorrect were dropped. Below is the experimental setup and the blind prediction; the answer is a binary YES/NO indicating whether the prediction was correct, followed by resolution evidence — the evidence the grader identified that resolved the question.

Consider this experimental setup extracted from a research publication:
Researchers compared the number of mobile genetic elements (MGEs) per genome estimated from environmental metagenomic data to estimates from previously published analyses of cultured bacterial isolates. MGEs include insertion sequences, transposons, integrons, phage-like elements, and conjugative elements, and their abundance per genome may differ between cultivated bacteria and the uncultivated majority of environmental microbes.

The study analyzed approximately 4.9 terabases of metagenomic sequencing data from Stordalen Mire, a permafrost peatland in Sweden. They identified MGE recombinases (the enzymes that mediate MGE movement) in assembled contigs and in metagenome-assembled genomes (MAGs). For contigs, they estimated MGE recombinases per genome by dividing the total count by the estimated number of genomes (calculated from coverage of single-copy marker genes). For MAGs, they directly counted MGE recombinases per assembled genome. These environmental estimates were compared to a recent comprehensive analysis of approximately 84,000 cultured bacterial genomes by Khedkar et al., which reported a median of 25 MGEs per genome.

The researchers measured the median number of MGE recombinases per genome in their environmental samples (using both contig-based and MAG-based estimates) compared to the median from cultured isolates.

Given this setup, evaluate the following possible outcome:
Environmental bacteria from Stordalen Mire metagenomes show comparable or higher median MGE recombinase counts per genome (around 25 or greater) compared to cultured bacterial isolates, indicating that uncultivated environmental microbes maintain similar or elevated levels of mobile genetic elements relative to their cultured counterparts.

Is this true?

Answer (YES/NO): YES